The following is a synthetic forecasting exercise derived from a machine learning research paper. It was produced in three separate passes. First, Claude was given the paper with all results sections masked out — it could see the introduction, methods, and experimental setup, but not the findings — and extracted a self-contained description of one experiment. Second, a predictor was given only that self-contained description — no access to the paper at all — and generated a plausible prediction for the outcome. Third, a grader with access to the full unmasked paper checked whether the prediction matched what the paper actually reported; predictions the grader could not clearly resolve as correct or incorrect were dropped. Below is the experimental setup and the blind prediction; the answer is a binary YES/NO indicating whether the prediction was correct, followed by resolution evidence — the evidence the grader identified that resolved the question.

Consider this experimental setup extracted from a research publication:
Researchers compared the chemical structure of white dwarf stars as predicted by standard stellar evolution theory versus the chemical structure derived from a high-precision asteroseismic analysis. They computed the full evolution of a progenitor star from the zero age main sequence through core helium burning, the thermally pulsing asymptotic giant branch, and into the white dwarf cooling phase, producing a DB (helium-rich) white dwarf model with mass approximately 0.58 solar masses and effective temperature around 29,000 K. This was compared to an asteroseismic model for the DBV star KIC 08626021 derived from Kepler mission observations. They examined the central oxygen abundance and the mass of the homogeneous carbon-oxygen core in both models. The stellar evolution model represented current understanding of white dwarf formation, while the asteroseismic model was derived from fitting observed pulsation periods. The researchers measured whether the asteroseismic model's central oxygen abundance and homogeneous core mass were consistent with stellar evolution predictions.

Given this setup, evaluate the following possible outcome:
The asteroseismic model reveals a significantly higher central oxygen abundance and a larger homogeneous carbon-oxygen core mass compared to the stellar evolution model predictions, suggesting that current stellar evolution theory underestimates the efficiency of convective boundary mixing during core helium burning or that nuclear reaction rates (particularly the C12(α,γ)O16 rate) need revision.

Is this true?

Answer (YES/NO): NO